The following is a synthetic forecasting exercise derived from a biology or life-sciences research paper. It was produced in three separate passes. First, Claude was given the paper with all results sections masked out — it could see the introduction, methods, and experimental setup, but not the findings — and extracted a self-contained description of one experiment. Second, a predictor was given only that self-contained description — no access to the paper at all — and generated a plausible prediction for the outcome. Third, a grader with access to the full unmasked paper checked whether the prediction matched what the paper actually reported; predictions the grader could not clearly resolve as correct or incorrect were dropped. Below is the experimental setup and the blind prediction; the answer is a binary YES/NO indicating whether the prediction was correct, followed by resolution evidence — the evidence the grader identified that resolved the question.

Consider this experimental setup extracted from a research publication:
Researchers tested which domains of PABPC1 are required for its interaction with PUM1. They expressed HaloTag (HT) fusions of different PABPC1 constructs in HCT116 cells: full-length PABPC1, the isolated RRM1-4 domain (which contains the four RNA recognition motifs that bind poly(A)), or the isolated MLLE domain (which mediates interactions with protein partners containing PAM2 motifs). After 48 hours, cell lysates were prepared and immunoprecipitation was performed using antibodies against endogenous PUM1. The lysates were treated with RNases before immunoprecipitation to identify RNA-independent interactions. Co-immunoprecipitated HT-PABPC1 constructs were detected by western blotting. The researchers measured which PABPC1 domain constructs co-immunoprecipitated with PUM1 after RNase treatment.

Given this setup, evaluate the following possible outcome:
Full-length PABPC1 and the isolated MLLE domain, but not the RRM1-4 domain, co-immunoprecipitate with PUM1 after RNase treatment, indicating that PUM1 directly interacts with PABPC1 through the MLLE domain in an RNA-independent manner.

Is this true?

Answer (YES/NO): NO